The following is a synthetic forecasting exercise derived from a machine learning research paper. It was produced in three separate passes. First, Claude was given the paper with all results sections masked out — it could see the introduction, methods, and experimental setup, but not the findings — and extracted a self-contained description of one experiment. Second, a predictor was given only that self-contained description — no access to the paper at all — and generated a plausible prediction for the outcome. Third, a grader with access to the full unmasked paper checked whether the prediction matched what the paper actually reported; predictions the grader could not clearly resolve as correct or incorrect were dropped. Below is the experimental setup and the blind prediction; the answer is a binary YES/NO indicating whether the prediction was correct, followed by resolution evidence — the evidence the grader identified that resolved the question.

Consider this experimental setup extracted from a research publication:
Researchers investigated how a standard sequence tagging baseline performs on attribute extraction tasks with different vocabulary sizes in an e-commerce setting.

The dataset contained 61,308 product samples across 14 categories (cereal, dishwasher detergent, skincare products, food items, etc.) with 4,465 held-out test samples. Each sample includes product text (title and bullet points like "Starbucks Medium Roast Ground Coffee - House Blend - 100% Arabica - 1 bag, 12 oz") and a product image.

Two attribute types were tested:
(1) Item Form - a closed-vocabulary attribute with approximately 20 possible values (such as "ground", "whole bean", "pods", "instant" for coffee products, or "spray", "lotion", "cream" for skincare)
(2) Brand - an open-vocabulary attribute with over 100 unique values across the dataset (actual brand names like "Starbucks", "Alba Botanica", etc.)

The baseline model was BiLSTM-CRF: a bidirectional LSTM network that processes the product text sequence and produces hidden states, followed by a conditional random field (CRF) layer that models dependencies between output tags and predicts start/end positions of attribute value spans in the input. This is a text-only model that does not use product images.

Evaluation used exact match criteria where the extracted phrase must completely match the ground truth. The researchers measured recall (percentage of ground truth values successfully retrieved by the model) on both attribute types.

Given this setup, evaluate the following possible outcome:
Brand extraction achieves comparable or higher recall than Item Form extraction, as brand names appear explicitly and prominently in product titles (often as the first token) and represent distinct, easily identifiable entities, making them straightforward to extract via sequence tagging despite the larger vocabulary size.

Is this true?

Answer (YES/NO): YES